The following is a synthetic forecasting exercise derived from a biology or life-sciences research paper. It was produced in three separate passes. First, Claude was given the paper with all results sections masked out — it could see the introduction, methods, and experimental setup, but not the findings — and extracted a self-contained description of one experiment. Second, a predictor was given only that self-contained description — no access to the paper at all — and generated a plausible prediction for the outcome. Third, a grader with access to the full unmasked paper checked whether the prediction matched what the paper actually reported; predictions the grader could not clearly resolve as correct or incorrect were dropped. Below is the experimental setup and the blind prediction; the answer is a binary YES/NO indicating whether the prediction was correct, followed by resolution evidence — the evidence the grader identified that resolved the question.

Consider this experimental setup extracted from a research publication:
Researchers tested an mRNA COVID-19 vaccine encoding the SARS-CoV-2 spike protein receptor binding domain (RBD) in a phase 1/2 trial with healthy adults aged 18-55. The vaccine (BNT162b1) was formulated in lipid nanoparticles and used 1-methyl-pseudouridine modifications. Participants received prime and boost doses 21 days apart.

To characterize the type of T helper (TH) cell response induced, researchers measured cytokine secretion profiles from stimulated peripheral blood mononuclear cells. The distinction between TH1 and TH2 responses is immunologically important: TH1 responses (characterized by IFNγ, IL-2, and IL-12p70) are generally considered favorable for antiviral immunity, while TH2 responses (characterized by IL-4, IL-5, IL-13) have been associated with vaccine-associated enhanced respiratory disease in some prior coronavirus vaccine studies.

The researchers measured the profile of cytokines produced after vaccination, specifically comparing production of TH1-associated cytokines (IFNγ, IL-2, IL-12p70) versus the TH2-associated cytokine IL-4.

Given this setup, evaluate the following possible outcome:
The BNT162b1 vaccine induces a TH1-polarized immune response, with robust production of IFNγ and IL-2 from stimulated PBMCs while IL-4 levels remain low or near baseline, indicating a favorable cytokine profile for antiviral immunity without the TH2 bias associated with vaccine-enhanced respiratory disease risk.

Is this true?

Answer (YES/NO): YES